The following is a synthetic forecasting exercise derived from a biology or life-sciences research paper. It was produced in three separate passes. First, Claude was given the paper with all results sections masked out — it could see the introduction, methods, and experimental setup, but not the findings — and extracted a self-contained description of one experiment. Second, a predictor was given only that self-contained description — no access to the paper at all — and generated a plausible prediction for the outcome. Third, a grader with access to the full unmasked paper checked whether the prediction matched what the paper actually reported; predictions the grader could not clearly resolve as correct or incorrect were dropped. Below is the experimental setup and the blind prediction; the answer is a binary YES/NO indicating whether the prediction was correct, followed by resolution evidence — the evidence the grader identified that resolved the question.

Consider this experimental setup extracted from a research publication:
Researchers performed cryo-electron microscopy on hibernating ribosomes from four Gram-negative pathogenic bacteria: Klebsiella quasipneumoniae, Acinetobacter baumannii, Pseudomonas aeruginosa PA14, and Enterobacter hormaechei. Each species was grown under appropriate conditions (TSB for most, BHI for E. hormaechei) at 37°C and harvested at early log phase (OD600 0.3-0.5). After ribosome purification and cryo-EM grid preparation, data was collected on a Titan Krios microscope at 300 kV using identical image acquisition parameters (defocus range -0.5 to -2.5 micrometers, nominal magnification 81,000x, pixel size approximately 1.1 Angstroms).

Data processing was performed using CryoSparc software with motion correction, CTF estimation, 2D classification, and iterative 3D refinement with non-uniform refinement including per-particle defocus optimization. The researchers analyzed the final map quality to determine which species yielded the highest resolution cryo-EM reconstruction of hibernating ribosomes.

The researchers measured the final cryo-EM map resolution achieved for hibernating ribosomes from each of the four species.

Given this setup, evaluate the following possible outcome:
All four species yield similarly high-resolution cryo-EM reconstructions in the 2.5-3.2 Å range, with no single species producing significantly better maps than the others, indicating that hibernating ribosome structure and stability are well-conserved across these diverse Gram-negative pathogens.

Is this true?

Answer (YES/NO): NO